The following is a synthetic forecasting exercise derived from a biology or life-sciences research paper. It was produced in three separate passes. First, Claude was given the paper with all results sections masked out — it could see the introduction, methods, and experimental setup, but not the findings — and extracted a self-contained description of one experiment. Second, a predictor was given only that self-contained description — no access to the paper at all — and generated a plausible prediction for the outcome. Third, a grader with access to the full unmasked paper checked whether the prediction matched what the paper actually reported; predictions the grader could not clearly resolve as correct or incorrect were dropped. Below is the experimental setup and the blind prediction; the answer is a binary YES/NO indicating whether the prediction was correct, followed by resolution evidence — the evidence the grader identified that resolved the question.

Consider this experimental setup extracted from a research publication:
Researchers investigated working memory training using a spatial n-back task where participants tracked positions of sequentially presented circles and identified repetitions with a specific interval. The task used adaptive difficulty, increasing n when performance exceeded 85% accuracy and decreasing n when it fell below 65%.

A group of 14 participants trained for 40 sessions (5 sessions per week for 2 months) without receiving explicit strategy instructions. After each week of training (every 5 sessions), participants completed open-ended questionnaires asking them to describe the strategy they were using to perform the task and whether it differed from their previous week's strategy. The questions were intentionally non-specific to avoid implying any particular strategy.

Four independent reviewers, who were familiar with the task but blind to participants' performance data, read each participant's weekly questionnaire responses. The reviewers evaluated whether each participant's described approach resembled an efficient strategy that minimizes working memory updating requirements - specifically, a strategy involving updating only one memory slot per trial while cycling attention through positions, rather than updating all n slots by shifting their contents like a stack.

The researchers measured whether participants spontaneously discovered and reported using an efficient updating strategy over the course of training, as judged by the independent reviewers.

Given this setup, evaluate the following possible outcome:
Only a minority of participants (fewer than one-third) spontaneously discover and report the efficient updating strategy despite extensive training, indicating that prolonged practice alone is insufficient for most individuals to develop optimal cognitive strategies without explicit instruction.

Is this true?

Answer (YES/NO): NO